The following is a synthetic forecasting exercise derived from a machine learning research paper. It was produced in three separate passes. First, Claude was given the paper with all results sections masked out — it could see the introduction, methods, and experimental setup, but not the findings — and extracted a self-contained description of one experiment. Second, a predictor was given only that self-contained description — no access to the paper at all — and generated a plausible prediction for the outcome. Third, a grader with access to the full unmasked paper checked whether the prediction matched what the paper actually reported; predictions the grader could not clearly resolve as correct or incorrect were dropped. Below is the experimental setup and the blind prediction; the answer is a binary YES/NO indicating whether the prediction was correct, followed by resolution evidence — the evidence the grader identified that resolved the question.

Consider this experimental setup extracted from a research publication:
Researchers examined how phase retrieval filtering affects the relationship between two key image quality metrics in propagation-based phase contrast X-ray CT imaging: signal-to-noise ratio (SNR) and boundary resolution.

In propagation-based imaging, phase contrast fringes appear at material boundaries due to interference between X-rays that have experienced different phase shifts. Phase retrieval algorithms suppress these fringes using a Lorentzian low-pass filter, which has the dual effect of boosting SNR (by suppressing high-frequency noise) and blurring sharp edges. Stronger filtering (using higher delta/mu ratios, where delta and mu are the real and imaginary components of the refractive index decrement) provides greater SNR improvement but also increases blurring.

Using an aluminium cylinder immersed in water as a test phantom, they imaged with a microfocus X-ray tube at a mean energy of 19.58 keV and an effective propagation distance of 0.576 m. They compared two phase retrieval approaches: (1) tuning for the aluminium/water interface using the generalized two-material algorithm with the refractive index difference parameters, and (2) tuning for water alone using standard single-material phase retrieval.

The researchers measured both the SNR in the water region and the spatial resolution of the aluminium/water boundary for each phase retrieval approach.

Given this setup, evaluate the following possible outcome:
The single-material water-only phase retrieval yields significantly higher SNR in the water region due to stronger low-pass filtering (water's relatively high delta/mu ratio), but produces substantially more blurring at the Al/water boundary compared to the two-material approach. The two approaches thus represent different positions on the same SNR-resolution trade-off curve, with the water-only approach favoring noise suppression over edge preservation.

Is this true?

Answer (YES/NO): YES